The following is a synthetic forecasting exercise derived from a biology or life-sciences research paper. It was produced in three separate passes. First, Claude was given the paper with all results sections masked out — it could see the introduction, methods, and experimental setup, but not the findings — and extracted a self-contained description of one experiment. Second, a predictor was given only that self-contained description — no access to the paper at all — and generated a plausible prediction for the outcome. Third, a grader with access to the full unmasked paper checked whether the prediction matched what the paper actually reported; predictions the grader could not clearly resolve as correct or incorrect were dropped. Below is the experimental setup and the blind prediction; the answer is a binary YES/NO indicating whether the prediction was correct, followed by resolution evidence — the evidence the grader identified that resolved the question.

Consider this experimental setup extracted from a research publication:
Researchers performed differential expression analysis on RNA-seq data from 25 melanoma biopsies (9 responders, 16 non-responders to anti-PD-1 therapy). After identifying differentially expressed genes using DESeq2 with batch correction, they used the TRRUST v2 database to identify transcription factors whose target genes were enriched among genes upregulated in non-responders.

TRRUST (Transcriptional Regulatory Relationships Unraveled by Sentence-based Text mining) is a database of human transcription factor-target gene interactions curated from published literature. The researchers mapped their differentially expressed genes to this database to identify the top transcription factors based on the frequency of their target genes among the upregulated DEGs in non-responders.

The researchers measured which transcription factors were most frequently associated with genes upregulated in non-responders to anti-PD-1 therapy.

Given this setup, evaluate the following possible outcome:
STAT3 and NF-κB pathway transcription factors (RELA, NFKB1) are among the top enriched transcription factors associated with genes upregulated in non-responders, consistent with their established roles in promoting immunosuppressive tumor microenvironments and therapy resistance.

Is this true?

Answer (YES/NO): NO